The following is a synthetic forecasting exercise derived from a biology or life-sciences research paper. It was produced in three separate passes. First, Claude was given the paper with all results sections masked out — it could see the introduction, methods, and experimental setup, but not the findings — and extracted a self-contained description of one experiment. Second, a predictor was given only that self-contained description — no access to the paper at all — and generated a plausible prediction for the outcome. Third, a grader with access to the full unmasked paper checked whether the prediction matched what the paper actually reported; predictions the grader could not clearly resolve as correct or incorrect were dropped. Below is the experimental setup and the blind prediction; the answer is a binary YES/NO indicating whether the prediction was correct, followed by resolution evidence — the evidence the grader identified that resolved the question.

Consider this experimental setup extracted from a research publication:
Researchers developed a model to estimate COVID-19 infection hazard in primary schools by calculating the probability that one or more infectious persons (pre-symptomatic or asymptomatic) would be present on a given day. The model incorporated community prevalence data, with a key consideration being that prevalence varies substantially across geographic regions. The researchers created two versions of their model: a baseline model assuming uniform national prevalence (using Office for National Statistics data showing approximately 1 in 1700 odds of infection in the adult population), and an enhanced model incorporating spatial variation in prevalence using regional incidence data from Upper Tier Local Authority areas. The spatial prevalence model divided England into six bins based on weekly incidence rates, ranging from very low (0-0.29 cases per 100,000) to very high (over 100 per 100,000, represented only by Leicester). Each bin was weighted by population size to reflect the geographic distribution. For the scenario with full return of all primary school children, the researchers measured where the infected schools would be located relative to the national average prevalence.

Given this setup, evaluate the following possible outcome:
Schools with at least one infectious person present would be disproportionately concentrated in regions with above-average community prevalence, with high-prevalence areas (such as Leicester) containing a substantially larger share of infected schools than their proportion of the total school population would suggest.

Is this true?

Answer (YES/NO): YES